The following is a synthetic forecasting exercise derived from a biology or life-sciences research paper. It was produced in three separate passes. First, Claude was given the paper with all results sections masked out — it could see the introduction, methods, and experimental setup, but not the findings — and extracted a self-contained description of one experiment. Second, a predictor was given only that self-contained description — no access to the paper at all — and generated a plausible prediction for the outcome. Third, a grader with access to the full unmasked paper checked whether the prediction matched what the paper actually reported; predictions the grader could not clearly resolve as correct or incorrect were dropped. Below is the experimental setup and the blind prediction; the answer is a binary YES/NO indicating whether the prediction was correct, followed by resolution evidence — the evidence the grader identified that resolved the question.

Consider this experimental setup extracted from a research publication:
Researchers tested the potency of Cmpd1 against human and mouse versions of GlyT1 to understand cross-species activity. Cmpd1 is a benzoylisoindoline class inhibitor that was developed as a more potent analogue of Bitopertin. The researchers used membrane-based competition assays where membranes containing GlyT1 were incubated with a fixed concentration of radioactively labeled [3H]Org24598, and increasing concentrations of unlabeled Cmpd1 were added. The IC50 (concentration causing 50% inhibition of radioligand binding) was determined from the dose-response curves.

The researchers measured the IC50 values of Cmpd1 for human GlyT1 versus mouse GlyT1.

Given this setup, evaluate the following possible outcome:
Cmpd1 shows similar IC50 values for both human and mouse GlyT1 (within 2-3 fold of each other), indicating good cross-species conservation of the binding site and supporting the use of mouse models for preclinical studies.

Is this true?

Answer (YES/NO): YES